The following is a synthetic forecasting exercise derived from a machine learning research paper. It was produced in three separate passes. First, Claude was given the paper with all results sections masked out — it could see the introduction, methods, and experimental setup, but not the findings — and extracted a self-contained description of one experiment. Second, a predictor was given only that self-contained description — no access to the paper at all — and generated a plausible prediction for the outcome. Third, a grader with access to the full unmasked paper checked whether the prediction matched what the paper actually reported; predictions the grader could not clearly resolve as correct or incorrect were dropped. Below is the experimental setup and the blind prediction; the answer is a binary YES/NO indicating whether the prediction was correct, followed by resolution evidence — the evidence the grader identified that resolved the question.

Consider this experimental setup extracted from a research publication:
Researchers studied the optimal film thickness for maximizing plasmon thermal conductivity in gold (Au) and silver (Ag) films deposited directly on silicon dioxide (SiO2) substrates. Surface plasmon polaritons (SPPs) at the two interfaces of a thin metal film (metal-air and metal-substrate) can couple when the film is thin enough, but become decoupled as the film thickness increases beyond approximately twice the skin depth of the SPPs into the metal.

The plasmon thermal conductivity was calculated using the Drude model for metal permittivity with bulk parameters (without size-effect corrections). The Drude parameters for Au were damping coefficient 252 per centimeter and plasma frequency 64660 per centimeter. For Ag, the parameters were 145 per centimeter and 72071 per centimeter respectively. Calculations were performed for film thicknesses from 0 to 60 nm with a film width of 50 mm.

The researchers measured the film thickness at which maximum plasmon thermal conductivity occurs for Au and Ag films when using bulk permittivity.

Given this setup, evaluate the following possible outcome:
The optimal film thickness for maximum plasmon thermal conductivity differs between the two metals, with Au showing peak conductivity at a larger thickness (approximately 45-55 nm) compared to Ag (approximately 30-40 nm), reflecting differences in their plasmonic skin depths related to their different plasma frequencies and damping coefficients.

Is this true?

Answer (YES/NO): NO